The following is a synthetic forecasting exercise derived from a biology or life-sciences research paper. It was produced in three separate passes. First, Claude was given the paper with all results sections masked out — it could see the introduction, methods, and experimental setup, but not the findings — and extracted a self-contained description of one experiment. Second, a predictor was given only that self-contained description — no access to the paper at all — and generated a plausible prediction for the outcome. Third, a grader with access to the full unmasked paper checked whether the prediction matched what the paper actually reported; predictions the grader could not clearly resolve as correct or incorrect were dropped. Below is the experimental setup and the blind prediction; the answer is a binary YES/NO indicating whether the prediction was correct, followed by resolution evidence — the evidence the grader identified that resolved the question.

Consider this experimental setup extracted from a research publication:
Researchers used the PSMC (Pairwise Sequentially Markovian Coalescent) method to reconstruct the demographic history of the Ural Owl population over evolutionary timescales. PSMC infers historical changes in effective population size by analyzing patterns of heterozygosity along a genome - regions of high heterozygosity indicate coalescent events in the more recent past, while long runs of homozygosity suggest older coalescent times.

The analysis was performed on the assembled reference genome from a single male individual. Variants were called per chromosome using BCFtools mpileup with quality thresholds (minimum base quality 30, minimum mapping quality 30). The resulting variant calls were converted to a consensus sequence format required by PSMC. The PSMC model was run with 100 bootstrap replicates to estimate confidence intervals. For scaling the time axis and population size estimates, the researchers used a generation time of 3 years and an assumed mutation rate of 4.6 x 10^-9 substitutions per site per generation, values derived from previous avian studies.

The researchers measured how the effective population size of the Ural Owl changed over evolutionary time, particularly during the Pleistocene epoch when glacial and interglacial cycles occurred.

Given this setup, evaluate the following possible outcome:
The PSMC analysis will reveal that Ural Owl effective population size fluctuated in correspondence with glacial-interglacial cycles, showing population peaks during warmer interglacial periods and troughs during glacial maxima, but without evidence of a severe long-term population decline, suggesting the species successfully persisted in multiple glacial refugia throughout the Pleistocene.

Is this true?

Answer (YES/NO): NO